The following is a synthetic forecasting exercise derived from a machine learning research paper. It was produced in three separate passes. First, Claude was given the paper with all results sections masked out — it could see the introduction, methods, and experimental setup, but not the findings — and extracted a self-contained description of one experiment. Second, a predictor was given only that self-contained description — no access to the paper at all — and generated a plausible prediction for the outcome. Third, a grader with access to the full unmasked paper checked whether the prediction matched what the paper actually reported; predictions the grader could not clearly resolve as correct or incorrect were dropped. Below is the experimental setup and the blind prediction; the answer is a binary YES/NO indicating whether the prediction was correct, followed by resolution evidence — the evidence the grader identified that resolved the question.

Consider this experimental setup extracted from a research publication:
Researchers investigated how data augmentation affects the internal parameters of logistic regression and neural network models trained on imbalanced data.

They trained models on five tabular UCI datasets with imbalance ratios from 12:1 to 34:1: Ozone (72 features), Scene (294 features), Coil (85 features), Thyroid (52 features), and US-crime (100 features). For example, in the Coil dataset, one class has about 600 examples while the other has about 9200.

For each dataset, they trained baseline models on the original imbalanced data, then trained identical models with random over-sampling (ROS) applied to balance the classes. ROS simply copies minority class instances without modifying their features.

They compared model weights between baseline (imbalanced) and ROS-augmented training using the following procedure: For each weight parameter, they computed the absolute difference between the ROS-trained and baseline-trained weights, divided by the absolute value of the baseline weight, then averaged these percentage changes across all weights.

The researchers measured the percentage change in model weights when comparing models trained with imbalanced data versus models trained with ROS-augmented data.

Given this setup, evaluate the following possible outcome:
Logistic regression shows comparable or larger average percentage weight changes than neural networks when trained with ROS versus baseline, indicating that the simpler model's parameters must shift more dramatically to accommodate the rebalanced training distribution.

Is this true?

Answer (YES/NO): YES